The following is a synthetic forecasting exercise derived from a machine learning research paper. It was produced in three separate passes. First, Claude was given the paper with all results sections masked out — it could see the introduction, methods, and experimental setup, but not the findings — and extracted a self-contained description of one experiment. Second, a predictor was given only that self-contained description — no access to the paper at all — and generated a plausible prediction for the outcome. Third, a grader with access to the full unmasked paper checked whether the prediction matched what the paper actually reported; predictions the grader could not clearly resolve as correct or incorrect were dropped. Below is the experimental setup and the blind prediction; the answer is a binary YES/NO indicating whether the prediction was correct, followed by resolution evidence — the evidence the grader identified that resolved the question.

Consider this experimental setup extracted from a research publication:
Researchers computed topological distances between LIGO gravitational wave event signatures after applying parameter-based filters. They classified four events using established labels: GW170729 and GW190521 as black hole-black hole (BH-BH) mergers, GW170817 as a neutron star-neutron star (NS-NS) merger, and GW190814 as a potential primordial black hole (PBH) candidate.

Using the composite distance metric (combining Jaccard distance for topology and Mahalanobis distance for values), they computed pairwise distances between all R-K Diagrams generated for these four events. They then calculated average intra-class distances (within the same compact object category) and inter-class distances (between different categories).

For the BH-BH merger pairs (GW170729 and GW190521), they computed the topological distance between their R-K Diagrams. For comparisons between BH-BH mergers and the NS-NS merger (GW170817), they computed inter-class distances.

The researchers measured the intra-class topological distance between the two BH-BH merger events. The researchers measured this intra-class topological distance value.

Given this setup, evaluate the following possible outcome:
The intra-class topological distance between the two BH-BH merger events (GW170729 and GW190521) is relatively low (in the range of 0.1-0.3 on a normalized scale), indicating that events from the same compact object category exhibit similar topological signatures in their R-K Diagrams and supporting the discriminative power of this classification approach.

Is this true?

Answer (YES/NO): YES